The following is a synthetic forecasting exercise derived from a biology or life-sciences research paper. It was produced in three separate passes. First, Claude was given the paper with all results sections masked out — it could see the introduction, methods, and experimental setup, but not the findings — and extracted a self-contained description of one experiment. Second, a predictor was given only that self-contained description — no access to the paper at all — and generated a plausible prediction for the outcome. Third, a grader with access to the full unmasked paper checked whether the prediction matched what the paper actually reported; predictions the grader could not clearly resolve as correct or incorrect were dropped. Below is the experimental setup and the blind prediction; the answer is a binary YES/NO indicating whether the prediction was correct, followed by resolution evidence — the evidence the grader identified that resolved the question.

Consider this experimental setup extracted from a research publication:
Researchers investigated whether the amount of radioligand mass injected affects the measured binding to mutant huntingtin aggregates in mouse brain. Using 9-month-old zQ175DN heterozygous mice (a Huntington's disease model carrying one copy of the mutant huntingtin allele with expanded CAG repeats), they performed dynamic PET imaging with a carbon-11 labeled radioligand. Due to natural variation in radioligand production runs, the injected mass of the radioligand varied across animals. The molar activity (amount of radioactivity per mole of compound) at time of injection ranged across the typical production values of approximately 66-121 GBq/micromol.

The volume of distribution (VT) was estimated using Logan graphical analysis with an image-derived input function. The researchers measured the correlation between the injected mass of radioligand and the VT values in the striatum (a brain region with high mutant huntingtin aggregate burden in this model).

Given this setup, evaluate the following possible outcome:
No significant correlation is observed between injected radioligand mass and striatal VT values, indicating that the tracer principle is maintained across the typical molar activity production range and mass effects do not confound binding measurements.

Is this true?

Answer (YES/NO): NO